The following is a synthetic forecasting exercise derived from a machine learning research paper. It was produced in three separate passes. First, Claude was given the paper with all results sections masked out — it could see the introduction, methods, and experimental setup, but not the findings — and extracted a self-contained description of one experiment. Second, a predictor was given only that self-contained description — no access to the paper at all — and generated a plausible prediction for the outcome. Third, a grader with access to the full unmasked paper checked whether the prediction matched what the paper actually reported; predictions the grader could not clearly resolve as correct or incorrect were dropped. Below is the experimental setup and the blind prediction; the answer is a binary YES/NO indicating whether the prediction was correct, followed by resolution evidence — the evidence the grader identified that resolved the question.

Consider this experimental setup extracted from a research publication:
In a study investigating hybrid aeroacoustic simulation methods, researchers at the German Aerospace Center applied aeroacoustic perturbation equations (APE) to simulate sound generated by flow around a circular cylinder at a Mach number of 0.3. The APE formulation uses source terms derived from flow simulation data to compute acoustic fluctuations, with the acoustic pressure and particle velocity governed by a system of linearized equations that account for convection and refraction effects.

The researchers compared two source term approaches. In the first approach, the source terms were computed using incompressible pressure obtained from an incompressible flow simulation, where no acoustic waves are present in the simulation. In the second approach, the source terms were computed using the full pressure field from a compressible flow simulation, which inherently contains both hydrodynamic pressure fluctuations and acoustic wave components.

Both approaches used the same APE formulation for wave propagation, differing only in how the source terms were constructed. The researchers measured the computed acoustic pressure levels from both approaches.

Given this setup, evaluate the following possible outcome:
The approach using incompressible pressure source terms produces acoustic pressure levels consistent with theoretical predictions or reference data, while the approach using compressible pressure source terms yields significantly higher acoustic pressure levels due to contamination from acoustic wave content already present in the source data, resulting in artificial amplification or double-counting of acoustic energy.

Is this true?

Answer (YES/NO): YES